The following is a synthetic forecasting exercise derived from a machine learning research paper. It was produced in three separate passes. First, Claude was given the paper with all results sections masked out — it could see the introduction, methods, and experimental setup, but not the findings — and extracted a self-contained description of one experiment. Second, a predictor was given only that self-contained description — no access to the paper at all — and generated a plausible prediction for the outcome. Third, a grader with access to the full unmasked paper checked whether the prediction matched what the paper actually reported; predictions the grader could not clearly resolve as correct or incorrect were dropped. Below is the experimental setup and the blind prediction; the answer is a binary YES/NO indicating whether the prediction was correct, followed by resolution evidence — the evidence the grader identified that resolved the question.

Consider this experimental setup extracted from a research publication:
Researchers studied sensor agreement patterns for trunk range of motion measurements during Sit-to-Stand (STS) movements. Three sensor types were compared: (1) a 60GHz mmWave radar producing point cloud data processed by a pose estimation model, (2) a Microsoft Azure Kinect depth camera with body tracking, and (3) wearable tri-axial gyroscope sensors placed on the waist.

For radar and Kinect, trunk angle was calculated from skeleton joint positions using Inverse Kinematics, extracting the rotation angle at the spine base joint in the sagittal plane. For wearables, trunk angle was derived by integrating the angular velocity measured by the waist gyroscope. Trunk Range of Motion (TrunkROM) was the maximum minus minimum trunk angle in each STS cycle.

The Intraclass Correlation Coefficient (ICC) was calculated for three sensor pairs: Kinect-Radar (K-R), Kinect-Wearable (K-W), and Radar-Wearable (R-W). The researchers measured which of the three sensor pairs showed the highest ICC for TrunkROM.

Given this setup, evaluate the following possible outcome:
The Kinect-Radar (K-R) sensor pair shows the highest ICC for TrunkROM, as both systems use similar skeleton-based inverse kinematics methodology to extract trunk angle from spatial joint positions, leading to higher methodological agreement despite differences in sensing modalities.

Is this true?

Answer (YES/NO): YES